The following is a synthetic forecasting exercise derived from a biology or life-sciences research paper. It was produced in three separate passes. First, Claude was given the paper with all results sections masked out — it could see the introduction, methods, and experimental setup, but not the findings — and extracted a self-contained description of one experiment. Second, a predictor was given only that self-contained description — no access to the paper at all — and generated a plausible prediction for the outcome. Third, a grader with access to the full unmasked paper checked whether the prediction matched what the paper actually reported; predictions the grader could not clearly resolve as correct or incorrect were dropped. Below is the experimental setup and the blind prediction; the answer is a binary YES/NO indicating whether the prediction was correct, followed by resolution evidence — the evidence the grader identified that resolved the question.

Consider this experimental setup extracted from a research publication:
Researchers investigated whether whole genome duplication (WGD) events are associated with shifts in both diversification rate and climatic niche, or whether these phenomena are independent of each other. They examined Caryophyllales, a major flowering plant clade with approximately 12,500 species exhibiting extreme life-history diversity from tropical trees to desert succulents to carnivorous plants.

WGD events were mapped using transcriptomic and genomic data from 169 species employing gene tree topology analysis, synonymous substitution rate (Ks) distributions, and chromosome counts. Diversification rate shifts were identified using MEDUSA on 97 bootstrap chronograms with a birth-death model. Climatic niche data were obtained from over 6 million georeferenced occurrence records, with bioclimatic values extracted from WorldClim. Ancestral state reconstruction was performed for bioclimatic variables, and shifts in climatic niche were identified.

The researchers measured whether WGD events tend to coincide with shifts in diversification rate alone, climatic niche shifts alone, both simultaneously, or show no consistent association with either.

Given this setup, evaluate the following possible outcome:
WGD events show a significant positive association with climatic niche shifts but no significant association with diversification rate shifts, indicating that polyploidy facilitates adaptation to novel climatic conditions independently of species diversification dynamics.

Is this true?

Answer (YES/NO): NO